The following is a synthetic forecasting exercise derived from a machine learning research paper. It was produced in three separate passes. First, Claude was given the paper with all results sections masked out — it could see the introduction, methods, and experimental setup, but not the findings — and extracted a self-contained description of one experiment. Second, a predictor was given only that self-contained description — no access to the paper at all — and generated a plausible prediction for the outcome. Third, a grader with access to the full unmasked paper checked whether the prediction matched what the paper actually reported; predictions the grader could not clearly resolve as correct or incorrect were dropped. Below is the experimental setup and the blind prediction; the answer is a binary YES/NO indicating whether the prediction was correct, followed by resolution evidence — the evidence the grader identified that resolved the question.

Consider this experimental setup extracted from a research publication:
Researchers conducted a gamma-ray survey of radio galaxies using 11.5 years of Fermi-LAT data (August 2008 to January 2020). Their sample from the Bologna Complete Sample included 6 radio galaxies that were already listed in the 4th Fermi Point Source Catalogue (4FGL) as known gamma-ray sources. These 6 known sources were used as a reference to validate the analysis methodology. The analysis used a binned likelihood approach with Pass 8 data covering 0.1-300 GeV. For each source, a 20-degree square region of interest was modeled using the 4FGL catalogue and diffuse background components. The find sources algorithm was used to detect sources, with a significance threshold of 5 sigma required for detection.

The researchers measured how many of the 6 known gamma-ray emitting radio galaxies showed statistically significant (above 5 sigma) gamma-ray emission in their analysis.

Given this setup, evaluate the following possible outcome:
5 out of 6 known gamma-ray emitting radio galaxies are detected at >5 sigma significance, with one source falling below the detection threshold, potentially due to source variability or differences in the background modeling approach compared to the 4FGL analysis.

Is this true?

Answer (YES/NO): NO